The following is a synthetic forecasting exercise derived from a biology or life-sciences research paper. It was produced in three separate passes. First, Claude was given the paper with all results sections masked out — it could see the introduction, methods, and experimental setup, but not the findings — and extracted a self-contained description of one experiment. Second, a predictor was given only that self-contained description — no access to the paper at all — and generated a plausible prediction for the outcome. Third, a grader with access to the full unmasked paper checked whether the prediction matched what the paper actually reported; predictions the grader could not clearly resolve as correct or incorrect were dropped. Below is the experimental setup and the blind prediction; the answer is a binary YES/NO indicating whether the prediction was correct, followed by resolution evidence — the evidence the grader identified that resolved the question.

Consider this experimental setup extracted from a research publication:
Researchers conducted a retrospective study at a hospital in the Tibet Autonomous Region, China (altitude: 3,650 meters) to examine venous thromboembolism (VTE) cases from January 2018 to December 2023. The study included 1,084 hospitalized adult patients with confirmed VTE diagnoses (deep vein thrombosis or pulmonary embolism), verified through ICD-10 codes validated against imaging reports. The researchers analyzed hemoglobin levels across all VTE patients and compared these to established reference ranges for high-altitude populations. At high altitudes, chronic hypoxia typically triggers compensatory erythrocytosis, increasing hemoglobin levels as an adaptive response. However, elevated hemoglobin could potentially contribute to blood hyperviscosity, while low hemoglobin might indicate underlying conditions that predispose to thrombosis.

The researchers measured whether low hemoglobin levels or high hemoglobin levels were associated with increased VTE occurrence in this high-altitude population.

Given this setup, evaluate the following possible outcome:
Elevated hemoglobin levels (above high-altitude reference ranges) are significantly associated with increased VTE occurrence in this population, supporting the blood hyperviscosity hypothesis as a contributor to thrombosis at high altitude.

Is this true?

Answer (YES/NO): NO